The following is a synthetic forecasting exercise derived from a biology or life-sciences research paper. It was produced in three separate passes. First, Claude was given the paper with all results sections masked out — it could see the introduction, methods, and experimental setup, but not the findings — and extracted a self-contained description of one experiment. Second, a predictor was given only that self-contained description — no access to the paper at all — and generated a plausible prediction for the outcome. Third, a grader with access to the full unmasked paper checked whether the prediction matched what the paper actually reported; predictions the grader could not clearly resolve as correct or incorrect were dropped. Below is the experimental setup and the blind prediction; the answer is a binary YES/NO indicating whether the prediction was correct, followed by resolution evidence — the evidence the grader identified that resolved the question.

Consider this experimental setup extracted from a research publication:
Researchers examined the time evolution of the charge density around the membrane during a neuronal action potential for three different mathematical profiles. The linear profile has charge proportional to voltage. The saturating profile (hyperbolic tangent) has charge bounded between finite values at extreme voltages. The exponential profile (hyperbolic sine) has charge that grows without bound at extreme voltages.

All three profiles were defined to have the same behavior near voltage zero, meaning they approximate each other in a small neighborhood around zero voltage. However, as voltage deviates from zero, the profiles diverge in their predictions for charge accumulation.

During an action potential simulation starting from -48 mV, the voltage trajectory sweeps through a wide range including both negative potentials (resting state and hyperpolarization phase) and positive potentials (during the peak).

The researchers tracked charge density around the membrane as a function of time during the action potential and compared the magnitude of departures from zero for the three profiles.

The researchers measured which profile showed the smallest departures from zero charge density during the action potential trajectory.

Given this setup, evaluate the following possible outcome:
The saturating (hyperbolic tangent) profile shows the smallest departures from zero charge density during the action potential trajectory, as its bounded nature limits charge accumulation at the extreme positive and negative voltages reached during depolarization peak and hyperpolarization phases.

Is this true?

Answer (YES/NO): YES